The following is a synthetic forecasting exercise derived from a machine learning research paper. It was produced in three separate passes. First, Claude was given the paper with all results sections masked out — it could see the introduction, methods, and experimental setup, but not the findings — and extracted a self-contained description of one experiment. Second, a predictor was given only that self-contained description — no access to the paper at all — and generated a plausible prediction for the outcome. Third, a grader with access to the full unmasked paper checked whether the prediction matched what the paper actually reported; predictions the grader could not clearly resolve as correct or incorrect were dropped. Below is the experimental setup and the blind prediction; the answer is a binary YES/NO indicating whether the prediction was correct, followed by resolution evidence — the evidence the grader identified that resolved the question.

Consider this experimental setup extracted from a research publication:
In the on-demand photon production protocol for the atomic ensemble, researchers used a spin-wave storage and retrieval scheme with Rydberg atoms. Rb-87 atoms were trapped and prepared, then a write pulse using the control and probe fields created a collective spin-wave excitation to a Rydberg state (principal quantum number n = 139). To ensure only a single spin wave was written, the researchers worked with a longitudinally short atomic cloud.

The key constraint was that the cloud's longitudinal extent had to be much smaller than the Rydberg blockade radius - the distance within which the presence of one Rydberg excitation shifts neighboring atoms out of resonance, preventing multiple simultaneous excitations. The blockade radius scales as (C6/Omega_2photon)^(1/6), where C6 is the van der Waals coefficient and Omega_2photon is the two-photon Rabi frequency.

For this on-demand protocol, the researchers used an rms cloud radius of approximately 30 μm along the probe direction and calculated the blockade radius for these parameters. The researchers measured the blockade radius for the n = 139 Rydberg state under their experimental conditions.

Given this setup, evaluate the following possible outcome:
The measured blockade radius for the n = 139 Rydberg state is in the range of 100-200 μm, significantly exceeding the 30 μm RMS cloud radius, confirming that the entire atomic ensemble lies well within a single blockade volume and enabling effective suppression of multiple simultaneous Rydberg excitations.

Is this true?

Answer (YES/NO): NO